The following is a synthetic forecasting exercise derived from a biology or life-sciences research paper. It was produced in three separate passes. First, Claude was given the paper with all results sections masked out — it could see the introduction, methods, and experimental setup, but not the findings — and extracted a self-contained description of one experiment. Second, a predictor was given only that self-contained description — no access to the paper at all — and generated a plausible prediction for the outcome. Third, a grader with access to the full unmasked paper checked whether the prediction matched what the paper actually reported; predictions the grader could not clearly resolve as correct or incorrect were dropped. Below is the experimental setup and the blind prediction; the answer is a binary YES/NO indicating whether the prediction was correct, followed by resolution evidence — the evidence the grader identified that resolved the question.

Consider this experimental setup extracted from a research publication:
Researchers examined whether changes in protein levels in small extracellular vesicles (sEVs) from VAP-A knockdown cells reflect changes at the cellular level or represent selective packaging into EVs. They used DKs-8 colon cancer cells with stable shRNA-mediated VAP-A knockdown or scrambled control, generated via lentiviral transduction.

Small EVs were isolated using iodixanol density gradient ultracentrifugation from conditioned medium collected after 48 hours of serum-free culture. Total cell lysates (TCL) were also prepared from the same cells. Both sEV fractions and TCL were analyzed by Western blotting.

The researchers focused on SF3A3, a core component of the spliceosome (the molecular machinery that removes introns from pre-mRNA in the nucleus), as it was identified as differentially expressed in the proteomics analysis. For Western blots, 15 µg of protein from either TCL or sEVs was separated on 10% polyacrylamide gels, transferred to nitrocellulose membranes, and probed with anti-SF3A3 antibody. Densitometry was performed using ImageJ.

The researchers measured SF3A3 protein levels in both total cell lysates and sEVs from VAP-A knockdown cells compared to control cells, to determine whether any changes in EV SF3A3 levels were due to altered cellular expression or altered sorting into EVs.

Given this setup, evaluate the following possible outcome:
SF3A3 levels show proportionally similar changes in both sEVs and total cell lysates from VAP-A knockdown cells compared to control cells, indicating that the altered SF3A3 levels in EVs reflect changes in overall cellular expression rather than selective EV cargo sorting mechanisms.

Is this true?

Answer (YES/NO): NO